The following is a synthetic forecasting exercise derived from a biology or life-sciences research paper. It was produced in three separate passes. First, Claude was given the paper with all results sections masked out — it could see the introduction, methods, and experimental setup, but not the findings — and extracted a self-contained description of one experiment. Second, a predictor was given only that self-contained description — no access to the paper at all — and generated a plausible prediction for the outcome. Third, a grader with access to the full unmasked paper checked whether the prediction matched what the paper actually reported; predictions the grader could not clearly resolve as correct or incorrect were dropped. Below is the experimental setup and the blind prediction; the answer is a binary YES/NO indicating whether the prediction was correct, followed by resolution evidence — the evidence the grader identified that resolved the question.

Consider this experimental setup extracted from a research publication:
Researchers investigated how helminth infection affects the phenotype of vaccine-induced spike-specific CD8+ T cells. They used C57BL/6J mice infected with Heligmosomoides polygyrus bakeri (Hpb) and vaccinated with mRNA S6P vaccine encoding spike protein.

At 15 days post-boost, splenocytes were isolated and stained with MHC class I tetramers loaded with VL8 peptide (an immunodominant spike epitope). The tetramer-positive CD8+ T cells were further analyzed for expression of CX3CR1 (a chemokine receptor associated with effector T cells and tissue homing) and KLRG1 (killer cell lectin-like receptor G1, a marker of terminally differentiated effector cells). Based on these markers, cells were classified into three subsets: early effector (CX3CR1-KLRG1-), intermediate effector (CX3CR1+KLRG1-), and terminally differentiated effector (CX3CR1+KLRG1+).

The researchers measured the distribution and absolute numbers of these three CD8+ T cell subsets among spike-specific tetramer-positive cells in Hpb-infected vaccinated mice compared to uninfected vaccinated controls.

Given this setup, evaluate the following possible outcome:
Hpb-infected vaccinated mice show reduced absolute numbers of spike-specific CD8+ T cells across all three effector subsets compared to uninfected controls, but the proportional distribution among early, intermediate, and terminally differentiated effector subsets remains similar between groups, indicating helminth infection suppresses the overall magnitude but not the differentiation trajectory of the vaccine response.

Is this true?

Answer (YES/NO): NO